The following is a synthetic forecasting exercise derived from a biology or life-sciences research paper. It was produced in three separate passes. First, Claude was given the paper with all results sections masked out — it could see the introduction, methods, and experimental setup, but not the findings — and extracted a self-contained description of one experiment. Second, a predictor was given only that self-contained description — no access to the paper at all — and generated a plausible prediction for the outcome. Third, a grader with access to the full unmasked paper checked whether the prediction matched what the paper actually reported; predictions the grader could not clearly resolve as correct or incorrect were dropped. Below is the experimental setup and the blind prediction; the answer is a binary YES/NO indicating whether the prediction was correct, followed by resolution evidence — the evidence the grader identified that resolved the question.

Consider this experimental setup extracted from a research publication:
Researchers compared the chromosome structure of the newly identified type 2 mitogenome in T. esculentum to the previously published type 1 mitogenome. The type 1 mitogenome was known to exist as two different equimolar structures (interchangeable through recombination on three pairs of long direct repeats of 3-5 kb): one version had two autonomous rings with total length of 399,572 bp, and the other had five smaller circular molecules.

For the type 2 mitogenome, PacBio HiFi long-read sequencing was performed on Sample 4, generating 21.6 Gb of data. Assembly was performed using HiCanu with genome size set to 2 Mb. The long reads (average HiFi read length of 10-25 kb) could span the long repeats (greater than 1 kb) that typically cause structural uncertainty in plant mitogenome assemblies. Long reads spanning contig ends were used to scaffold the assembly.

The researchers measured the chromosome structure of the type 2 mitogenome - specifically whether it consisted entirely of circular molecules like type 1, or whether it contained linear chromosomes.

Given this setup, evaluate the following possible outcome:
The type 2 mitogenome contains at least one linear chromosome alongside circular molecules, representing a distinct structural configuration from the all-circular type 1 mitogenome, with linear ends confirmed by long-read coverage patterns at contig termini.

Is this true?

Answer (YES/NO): YES